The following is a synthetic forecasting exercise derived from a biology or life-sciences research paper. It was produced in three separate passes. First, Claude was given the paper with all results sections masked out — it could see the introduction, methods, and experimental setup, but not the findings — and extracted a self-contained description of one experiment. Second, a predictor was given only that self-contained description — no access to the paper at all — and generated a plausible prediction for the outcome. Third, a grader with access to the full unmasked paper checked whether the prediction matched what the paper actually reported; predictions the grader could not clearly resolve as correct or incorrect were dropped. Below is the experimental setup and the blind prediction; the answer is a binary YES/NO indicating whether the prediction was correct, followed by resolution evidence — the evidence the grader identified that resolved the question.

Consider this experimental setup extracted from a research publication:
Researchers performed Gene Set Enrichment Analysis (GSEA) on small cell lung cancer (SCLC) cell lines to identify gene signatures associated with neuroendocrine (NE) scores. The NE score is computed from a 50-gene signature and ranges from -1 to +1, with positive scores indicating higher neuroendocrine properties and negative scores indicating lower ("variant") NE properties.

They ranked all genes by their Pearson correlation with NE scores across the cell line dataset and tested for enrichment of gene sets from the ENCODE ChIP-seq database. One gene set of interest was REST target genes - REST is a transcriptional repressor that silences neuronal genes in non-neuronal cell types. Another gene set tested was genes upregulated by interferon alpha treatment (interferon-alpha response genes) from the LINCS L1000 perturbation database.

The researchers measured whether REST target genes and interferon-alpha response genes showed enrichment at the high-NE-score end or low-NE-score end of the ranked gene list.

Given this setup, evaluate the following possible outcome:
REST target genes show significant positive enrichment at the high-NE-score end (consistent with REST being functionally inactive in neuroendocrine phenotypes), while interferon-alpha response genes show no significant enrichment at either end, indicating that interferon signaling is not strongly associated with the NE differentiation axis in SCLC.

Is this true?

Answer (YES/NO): NO